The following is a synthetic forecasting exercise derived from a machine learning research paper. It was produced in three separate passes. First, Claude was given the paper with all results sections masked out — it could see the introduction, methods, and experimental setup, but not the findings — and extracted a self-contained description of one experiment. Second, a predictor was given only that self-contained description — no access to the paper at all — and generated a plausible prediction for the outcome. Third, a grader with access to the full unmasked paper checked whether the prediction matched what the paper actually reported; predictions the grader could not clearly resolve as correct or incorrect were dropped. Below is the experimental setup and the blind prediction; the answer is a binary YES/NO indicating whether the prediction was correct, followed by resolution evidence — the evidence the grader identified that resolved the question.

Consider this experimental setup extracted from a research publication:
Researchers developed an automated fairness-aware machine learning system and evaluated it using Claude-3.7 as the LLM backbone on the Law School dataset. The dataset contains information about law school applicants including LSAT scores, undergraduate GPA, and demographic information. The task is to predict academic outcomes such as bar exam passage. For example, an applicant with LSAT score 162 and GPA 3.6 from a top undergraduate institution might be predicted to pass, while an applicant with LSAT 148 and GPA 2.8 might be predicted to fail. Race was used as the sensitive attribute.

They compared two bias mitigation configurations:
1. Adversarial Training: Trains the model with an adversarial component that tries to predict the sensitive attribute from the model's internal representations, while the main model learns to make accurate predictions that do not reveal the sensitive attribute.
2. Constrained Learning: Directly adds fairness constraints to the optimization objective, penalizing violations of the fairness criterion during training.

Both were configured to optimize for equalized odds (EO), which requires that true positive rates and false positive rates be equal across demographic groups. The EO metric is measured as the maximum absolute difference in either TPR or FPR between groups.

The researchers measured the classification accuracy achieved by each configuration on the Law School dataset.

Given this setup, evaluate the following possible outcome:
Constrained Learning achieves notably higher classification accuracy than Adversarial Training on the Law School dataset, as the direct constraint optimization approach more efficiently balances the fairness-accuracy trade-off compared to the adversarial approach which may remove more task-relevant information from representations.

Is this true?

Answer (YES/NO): NO